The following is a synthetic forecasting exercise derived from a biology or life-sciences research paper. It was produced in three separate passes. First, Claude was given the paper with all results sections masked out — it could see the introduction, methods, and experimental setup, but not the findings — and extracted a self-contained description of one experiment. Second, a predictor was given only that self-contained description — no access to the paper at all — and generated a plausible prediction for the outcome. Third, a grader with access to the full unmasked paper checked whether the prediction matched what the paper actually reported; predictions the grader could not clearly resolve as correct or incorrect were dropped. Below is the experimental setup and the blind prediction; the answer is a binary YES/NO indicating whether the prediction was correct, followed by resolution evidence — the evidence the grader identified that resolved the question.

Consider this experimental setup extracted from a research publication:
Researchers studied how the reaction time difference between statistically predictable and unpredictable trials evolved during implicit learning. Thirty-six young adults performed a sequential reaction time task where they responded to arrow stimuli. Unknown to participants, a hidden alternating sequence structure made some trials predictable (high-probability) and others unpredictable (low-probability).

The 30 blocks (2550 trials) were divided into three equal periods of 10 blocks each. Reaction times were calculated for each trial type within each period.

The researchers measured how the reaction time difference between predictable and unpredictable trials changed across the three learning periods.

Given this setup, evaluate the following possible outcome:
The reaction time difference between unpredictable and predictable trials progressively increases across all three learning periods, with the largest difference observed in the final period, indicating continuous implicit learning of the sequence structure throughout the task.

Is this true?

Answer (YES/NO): NO